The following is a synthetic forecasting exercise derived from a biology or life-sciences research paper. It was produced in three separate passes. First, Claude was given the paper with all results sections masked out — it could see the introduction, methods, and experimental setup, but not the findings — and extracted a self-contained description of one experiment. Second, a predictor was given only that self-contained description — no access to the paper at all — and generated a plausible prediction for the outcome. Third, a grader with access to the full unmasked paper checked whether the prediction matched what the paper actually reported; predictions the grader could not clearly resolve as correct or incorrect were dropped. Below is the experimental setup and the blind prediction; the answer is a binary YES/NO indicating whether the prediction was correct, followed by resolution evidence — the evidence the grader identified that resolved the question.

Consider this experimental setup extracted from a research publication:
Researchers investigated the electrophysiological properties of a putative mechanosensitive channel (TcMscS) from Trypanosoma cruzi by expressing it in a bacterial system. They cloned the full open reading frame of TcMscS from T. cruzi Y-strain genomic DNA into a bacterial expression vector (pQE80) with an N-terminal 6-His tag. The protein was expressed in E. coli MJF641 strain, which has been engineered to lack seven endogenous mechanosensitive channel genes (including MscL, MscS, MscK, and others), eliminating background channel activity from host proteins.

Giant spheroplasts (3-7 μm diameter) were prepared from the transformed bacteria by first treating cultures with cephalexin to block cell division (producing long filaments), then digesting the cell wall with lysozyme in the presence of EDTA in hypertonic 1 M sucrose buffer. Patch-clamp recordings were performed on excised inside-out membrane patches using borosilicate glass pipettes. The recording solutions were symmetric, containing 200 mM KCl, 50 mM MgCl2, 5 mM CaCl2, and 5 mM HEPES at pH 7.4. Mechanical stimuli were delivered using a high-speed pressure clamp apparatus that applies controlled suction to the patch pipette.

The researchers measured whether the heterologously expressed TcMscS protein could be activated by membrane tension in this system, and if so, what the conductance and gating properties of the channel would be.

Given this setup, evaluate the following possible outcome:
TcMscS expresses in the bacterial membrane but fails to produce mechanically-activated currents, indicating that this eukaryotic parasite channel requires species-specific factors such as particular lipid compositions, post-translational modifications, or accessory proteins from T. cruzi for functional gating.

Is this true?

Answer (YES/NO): NO